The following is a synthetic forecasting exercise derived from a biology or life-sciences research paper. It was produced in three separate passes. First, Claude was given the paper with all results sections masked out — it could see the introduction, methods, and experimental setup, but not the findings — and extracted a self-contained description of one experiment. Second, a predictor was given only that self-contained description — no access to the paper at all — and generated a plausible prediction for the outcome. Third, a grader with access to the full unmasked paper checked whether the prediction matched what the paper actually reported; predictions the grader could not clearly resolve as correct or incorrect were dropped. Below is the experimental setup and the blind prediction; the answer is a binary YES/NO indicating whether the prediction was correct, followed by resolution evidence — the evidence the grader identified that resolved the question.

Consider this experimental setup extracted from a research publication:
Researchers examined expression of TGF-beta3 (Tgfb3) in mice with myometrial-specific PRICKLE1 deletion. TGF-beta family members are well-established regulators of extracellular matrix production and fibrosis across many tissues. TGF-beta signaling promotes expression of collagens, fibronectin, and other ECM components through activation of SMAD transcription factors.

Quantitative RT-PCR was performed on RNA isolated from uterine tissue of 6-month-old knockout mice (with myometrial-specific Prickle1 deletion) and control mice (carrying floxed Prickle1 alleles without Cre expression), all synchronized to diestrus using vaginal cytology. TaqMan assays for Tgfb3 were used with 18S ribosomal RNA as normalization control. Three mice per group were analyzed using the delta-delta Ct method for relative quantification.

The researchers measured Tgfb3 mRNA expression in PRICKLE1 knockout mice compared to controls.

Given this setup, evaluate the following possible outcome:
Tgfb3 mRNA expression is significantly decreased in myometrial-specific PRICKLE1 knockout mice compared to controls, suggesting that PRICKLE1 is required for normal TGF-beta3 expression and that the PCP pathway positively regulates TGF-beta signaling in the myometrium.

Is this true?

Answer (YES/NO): NO